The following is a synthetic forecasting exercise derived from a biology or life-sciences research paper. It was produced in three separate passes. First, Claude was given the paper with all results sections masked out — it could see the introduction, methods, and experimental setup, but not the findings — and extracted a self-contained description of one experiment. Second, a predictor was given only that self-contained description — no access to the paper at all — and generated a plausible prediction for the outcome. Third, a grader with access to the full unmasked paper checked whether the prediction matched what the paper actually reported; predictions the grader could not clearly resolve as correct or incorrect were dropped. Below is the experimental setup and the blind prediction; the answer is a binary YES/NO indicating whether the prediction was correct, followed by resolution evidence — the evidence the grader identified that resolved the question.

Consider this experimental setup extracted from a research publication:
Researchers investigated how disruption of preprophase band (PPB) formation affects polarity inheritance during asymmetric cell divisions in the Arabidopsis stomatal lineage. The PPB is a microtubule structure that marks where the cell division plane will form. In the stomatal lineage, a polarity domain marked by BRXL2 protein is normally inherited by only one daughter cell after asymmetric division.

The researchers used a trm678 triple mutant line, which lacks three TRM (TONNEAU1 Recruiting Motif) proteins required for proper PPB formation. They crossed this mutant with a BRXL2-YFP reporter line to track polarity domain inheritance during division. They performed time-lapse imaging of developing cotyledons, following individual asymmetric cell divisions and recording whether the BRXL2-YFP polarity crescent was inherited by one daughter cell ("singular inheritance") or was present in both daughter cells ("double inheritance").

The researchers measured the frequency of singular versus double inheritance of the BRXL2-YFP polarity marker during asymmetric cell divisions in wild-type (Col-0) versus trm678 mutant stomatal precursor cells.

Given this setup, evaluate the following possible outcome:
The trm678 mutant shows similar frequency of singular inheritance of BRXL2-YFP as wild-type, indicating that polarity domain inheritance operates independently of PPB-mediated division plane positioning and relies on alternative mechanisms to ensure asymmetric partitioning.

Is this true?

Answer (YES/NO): NO